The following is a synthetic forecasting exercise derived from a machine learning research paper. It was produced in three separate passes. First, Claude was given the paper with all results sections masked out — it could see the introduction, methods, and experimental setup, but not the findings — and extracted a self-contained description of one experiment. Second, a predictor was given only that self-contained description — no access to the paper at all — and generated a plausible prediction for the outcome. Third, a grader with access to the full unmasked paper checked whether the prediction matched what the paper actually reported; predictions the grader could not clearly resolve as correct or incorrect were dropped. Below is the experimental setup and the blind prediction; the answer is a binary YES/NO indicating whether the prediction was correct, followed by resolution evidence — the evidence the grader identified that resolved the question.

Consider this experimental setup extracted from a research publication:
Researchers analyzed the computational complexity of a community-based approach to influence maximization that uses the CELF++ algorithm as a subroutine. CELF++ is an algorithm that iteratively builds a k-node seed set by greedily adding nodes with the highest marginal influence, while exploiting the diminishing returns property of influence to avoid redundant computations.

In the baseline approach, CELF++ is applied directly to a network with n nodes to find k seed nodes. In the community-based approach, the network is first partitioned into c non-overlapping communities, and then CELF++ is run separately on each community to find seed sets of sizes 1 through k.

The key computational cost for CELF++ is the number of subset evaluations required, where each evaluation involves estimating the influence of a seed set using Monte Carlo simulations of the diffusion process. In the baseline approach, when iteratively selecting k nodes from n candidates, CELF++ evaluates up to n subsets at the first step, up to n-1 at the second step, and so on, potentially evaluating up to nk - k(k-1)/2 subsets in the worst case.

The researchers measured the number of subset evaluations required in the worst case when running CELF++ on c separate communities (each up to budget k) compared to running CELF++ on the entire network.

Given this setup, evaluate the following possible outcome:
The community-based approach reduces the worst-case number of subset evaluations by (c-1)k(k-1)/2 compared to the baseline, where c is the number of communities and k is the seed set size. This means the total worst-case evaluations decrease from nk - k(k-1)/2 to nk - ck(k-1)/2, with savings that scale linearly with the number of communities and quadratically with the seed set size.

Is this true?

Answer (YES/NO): YES